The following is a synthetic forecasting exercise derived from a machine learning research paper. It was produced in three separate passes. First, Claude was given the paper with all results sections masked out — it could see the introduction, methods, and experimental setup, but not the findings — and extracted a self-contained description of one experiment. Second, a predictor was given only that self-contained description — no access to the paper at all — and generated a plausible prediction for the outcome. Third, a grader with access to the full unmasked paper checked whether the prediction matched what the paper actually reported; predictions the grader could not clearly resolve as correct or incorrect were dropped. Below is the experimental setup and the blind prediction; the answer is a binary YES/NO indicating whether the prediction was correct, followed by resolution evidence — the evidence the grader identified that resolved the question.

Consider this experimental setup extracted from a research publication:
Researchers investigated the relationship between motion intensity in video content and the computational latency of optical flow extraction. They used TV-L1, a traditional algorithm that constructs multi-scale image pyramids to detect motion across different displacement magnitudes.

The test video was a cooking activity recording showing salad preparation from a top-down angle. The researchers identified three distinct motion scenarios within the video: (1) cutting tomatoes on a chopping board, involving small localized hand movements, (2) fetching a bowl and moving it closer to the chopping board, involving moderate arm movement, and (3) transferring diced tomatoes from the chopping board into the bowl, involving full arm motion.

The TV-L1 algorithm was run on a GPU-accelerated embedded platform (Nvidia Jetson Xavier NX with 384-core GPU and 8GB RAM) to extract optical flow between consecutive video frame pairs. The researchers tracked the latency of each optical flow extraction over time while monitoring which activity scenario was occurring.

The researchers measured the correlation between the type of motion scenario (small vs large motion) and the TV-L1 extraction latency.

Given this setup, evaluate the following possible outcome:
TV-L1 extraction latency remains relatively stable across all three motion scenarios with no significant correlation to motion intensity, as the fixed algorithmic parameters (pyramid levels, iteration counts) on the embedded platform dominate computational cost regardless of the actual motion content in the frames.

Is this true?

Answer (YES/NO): NO